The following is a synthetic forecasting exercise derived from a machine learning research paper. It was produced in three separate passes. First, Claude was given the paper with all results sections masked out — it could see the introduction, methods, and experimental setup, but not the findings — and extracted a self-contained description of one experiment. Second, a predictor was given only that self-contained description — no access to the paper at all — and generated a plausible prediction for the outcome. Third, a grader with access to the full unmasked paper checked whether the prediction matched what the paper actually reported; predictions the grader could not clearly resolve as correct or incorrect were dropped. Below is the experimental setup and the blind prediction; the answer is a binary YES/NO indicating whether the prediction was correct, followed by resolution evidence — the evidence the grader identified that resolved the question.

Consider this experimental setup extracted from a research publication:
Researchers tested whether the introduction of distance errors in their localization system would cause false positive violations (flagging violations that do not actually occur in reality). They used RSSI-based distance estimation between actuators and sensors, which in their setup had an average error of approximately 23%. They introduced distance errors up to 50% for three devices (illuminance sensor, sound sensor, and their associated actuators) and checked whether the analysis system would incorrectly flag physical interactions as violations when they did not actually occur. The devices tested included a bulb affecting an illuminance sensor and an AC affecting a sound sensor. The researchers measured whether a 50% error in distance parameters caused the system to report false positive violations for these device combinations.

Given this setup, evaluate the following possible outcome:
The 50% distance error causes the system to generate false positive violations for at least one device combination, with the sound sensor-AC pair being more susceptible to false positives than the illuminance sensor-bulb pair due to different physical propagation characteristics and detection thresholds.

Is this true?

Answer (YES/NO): NO